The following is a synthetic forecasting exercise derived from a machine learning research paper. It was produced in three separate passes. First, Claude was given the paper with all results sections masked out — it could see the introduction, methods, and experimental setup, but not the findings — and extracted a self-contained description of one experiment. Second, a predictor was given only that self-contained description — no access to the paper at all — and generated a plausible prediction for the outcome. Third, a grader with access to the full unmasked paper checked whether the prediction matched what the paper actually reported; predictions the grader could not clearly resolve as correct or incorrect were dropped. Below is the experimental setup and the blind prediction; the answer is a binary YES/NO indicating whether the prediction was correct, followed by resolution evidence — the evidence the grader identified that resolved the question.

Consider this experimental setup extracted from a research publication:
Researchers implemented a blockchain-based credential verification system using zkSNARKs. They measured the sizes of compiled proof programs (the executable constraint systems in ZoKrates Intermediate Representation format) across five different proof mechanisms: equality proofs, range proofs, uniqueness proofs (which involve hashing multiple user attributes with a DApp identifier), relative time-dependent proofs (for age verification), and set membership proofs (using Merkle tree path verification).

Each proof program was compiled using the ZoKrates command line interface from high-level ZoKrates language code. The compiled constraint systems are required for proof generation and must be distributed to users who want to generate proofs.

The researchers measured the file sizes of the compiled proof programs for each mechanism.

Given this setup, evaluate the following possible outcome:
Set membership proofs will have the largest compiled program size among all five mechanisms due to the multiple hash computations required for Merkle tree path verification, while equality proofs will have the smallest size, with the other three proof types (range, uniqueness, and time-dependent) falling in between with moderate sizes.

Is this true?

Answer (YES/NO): NO